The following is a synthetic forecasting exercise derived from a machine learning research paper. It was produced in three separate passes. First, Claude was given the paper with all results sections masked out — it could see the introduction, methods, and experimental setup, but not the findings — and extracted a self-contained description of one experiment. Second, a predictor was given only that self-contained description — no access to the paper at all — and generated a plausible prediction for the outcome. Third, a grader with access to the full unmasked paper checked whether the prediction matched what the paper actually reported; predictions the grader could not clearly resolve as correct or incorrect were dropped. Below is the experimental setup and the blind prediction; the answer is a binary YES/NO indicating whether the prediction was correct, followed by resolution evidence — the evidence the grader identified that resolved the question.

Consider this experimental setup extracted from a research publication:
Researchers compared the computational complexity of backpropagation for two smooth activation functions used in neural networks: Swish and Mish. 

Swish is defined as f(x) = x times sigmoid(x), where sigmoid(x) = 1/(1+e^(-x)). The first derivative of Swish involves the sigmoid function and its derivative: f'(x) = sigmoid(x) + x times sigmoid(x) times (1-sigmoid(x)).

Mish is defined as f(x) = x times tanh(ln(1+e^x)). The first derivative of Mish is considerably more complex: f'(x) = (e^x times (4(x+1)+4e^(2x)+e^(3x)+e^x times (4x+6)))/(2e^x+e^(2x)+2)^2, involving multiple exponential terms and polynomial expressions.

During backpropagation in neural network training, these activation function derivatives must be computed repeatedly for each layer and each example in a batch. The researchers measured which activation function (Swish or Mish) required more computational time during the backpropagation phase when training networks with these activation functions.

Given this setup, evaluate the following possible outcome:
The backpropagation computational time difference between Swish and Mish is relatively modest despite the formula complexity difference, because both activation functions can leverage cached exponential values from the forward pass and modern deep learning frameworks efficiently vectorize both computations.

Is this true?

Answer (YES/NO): NO